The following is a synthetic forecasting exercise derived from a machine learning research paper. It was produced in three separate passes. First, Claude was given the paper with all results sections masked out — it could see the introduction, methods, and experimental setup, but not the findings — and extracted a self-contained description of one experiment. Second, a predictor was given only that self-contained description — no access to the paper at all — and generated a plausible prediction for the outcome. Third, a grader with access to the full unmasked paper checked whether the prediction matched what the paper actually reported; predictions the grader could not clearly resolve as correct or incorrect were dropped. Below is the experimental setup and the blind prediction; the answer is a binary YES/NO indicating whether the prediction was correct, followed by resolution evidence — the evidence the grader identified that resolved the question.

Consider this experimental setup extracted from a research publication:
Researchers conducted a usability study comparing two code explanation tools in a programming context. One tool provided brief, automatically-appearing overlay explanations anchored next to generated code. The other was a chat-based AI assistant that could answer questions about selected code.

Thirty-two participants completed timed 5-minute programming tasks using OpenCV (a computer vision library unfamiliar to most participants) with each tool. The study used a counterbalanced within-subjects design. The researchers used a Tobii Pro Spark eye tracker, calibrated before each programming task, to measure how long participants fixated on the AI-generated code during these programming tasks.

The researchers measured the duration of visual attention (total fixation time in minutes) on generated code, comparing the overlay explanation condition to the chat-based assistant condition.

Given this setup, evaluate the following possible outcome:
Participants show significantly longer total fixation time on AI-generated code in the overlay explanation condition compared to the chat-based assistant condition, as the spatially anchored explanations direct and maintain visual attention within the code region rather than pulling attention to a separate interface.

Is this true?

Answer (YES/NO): NO